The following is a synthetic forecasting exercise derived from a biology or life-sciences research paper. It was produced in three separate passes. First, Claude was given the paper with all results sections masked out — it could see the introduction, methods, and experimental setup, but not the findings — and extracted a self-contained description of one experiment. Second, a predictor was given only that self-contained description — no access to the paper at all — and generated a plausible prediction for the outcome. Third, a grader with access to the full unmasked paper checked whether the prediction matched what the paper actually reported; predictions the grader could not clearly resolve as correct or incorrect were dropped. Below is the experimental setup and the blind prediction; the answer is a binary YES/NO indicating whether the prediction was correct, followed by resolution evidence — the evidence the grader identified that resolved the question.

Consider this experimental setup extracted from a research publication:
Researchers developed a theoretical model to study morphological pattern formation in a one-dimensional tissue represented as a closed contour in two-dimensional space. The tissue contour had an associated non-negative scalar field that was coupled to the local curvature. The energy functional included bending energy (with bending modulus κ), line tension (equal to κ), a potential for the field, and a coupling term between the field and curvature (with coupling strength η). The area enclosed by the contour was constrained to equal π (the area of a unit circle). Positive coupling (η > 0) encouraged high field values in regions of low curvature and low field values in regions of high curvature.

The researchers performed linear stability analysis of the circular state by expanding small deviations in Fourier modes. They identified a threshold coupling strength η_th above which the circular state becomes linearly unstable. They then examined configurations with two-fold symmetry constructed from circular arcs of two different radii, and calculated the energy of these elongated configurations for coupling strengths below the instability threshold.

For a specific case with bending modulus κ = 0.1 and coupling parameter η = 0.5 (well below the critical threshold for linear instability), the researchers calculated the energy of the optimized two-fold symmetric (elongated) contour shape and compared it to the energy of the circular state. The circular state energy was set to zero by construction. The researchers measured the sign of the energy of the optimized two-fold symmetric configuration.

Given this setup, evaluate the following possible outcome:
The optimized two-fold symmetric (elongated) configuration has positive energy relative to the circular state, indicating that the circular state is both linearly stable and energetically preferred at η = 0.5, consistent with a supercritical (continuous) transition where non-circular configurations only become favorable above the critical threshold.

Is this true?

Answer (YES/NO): NO